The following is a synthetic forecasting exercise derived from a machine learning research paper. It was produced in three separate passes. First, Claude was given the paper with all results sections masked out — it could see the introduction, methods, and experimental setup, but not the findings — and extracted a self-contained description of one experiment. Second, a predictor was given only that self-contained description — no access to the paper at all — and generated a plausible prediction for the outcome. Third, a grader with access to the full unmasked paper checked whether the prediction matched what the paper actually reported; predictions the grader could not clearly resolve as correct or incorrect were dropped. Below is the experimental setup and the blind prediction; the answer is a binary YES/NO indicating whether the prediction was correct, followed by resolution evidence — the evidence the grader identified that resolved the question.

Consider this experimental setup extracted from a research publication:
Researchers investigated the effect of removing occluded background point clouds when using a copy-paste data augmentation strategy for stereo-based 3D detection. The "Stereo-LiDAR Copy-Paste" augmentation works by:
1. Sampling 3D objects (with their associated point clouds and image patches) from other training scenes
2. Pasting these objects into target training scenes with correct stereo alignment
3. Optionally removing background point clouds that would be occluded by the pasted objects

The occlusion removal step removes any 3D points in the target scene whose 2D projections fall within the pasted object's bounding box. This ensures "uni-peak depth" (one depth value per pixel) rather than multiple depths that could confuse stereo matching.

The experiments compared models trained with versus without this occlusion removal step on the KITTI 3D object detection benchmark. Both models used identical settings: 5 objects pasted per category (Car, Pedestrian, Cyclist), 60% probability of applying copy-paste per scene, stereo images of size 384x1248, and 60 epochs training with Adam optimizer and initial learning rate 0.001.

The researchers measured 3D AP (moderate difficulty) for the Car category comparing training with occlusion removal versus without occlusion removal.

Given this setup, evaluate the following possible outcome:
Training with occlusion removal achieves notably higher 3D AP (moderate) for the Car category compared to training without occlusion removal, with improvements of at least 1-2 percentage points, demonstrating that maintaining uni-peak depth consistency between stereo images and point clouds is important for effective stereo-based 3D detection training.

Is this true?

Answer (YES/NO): YES